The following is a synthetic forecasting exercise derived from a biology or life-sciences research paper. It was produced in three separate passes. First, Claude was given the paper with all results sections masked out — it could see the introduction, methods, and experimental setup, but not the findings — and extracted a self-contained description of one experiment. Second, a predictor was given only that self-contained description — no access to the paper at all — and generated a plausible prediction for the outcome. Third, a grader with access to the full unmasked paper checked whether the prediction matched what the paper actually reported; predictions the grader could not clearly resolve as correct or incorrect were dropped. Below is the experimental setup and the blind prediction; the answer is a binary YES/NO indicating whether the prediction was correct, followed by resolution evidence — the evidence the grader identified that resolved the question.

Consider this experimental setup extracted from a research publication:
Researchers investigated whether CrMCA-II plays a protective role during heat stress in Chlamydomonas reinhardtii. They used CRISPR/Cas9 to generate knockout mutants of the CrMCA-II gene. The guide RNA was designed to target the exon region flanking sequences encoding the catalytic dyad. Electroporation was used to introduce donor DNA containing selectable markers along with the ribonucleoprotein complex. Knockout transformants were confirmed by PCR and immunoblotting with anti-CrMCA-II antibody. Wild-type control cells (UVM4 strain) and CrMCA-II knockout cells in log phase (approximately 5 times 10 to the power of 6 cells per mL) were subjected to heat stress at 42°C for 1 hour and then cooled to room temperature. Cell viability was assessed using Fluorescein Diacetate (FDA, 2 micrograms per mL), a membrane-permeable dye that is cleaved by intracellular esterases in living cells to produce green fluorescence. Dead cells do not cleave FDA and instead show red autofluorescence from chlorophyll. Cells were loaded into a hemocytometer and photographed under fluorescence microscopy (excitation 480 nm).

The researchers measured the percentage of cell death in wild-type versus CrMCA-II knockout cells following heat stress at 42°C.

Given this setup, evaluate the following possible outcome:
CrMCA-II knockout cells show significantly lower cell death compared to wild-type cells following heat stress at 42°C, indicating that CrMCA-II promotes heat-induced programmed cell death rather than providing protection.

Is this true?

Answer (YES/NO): NO